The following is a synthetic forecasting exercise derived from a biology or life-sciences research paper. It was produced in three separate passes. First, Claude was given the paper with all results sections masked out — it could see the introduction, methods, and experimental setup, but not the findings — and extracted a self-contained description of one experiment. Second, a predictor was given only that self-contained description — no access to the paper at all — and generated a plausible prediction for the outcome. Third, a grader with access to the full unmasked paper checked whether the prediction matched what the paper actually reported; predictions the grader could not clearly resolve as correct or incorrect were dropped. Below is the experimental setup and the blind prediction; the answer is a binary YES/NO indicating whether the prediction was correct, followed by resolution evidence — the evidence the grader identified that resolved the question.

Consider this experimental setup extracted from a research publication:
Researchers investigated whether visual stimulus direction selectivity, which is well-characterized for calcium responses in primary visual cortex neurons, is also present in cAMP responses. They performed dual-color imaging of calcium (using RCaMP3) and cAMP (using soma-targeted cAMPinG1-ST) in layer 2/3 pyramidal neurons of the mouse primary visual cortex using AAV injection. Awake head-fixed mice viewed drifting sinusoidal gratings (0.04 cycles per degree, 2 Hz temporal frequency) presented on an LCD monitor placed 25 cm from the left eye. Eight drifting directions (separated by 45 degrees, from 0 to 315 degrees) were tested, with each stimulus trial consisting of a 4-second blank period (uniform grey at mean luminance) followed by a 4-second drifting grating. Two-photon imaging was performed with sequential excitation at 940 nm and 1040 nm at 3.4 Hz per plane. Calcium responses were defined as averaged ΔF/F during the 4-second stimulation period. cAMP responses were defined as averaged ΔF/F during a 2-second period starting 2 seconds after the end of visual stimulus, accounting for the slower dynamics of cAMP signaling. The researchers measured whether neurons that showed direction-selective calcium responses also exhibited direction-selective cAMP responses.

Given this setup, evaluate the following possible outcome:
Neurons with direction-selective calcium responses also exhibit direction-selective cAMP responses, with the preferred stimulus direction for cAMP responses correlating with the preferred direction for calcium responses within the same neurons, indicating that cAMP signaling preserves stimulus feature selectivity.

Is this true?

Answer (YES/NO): YES